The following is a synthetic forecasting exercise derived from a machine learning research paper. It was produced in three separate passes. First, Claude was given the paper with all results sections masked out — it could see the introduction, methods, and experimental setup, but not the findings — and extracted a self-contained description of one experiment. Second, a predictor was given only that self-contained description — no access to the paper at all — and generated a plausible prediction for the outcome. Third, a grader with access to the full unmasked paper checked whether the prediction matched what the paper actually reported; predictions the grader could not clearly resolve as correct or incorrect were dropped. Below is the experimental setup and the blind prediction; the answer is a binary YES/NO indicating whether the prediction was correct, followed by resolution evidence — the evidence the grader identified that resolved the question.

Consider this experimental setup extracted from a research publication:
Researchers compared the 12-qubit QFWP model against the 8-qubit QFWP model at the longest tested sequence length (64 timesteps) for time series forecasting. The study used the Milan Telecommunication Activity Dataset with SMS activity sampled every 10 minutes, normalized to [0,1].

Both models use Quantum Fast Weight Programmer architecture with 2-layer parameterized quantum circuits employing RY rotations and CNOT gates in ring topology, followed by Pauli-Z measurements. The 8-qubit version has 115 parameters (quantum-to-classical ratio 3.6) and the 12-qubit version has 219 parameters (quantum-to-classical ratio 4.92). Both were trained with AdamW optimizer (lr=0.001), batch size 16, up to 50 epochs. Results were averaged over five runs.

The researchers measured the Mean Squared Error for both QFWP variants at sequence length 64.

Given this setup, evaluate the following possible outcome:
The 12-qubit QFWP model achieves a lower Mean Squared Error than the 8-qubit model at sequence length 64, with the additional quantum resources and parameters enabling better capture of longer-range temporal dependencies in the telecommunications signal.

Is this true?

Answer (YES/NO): NO